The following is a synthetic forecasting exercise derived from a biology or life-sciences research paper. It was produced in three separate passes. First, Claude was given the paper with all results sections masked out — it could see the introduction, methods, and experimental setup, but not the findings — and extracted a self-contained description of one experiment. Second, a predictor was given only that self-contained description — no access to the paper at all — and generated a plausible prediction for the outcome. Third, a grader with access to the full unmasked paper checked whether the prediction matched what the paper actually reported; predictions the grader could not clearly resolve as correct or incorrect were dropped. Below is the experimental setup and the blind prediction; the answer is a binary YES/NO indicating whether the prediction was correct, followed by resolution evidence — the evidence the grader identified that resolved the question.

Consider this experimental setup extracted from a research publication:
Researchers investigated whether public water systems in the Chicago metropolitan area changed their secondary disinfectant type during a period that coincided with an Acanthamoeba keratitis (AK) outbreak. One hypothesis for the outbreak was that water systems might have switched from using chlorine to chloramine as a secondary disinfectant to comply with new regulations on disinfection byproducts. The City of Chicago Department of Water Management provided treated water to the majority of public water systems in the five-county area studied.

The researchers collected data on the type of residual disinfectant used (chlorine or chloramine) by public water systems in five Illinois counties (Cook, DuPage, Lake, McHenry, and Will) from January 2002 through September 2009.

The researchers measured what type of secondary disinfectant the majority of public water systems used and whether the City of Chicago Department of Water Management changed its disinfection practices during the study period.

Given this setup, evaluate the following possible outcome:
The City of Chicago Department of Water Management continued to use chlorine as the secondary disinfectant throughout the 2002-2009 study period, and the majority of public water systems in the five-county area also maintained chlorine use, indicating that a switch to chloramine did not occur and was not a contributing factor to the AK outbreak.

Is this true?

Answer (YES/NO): YES